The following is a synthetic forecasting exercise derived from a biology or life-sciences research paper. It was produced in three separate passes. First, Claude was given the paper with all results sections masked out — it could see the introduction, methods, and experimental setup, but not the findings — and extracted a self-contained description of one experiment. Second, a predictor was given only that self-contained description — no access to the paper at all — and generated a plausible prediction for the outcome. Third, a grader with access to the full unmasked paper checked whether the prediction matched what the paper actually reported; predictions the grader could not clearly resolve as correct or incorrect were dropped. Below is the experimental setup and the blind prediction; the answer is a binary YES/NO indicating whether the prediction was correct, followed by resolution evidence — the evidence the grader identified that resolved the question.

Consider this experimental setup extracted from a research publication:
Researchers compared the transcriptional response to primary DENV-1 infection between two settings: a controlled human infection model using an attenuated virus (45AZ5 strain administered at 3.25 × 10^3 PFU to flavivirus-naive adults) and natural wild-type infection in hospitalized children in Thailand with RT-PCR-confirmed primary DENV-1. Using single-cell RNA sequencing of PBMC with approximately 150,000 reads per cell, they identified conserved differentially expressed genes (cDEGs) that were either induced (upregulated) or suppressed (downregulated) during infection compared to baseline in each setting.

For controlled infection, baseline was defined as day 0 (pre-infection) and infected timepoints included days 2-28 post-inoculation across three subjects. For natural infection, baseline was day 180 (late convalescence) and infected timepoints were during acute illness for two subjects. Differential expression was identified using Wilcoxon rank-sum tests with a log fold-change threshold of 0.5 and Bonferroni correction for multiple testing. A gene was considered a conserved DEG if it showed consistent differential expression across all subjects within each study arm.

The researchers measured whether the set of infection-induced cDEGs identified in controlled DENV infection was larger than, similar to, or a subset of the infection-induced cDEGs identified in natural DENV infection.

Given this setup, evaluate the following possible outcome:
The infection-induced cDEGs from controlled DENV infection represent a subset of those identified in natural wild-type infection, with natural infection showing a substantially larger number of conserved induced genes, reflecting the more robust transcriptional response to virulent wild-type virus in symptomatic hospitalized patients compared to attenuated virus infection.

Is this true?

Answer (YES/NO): YES